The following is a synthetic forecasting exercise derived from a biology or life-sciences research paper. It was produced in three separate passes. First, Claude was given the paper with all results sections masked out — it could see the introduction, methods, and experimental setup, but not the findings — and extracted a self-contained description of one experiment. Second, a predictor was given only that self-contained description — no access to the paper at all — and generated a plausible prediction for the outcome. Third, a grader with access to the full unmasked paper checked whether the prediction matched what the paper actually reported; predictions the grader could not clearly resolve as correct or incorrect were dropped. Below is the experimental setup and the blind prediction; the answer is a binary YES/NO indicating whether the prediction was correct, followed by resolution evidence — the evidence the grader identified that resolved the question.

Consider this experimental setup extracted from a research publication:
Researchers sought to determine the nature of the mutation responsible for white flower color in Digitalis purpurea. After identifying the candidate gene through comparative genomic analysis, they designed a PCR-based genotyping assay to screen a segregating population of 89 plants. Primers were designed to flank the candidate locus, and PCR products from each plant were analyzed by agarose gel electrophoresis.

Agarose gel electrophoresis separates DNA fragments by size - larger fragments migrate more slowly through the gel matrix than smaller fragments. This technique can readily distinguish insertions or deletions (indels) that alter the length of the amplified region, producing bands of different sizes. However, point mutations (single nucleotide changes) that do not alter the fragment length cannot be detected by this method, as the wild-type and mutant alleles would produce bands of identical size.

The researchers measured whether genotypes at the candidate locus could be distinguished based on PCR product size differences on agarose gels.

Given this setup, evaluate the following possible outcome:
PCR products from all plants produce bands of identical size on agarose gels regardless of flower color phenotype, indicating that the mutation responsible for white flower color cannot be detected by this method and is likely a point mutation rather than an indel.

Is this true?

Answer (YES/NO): NO